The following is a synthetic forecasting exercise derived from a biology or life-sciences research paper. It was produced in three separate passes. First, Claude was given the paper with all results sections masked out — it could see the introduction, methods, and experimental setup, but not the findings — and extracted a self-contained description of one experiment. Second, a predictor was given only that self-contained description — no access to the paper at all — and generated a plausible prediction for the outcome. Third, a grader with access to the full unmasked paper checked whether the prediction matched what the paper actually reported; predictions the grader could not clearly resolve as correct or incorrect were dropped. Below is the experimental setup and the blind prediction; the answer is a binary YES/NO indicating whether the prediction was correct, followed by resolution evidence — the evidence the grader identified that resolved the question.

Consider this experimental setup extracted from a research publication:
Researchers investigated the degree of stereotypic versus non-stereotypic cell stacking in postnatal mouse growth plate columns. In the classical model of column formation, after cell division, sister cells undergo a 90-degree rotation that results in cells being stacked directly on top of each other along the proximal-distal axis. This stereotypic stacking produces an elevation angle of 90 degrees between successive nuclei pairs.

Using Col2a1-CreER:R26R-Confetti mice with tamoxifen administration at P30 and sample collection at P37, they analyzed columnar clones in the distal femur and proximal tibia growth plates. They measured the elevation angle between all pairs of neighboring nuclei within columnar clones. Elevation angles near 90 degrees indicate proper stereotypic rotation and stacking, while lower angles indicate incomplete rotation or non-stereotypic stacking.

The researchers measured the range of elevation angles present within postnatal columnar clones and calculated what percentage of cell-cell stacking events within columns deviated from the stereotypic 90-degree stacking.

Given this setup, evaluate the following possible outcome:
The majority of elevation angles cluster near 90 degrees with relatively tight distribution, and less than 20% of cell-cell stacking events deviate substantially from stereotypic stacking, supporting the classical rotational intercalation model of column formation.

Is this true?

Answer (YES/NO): NO